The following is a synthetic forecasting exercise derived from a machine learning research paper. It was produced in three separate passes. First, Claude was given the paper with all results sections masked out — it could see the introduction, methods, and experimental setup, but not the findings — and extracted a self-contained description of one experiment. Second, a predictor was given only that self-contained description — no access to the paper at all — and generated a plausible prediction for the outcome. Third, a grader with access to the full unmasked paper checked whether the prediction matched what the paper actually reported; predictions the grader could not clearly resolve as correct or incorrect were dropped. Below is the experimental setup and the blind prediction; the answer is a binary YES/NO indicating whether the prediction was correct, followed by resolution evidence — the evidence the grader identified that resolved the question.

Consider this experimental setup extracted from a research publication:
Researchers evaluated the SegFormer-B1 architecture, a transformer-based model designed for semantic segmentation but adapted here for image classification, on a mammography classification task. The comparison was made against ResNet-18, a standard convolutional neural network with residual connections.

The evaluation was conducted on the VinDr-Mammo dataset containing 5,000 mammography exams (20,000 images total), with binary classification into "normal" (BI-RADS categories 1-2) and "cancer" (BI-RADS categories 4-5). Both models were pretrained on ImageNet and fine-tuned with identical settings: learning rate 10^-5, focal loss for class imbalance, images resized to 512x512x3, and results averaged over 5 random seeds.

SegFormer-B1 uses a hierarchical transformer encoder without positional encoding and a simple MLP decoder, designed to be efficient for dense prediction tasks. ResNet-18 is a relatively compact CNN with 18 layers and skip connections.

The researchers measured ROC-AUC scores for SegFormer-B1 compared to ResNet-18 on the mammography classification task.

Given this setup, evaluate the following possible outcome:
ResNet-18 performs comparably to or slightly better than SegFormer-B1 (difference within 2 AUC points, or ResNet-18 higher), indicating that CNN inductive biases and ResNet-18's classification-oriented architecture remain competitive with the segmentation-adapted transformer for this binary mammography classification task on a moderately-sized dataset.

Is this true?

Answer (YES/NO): NO